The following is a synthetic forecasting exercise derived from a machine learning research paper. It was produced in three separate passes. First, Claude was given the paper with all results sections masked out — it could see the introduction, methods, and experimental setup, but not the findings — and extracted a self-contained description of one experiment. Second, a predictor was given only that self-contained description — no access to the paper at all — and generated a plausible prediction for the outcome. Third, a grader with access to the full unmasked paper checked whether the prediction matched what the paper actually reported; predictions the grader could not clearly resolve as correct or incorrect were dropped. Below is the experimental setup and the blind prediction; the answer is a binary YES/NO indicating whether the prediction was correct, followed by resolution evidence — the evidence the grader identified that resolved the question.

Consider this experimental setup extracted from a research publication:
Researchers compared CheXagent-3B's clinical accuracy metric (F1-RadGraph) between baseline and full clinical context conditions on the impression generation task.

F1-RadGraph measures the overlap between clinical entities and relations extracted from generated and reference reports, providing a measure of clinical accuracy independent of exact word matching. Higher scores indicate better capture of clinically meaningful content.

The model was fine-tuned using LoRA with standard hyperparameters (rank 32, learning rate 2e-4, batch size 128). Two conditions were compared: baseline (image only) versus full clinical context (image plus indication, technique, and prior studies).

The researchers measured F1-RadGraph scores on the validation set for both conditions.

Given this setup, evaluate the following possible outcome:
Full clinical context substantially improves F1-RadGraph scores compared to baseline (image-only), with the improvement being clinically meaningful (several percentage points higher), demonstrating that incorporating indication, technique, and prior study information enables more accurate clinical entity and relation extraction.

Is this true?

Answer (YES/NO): NO